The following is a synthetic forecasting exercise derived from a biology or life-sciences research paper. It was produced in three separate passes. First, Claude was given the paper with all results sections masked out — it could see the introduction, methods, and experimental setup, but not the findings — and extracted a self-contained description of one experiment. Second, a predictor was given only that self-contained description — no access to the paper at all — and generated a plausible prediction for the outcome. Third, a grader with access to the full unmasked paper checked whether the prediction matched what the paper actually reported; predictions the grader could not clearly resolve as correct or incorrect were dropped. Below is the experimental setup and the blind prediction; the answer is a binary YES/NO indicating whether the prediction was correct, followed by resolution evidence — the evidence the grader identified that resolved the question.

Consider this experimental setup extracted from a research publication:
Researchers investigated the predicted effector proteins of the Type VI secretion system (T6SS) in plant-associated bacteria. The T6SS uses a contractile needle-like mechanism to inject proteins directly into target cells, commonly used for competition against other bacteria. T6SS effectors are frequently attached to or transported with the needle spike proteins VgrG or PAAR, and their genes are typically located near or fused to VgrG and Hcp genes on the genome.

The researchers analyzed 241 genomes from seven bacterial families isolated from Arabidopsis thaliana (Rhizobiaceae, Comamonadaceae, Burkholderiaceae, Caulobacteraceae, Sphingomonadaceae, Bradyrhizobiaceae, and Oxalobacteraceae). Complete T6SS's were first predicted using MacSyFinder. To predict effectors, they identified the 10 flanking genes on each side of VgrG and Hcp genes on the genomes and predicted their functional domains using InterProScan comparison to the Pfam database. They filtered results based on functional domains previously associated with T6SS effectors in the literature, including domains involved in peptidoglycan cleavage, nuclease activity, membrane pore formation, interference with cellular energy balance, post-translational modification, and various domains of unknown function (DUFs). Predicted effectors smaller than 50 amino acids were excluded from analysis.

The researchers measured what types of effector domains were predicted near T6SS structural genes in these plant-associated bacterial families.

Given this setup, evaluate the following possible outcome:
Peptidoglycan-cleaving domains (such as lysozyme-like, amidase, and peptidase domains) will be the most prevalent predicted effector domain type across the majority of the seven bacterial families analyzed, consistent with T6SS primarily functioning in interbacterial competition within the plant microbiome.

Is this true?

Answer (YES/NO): NO